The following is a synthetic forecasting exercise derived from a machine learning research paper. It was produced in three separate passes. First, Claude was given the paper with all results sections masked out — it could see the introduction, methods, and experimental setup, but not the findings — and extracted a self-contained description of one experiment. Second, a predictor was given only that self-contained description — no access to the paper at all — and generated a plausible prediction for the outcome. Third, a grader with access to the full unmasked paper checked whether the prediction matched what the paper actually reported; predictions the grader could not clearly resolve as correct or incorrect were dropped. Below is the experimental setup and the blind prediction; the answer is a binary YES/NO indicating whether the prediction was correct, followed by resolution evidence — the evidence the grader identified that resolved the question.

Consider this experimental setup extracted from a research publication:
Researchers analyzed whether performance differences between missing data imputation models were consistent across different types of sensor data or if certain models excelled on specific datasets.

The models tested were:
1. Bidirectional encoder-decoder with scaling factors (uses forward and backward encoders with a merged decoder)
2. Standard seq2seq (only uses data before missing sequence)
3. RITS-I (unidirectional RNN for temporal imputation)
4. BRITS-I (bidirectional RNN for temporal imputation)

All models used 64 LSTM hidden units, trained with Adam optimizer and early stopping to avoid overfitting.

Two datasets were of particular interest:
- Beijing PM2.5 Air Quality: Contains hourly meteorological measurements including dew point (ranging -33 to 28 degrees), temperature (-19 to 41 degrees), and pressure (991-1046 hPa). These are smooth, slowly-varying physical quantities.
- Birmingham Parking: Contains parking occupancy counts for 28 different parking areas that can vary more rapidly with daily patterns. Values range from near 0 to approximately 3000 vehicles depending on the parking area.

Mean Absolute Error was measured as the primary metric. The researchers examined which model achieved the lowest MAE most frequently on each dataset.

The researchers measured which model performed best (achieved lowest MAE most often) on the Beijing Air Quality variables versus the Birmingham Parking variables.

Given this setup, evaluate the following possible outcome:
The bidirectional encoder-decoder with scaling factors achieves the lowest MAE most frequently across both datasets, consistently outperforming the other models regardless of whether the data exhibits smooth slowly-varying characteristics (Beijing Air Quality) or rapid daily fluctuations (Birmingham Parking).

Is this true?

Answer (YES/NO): NO